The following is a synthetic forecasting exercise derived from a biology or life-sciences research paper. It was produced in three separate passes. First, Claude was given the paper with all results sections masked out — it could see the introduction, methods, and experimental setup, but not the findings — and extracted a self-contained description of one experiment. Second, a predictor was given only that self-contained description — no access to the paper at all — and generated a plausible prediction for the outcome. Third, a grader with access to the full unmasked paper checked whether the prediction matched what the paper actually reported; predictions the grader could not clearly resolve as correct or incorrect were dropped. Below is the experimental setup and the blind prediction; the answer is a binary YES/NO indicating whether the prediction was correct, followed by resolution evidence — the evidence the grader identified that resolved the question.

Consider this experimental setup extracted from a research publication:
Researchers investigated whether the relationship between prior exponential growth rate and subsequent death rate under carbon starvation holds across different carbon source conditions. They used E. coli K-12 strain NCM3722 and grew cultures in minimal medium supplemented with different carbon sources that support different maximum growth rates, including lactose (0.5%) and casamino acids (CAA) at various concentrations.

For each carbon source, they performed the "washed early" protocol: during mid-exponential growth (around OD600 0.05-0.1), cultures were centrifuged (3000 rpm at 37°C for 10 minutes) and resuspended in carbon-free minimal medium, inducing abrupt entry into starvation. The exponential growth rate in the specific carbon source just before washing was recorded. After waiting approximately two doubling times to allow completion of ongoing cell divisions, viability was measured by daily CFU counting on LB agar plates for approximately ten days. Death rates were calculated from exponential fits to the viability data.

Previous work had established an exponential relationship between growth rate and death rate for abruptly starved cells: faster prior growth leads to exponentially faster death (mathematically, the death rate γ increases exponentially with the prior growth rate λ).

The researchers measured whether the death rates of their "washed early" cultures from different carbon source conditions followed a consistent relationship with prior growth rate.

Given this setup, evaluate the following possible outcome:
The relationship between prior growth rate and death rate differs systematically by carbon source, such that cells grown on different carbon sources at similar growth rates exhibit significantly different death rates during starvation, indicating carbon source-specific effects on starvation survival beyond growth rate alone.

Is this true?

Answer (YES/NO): NO